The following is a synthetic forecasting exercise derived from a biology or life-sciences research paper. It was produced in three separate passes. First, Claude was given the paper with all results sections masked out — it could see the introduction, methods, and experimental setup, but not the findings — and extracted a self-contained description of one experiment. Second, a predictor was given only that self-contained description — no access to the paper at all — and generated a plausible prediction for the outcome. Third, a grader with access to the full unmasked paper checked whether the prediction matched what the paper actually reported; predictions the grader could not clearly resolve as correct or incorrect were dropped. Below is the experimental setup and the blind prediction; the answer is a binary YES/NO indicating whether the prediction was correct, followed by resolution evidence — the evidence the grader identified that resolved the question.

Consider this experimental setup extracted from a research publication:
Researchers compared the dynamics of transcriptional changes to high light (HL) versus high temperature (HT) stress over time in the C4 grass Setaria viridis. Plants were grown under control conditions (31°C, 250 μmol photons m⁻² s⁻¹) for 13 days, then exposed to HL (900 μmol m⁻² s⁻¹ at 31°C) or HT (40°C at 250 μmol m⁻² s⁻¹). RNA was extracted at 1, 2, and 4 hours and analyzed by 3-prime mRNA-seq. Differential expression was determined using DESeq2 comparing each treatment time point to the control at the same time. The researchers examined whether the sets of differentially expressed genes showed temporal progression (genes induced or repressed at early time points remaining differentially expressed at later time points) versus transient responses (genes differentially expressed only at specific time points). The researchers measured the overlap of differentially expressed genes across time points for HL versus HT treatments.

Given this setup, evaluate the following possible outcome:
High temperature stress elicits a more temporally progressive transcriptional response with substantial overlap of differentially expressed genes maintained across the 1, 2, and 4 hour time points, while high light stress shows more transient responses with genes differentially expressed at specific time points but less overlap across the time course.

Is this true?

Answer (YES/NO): NO